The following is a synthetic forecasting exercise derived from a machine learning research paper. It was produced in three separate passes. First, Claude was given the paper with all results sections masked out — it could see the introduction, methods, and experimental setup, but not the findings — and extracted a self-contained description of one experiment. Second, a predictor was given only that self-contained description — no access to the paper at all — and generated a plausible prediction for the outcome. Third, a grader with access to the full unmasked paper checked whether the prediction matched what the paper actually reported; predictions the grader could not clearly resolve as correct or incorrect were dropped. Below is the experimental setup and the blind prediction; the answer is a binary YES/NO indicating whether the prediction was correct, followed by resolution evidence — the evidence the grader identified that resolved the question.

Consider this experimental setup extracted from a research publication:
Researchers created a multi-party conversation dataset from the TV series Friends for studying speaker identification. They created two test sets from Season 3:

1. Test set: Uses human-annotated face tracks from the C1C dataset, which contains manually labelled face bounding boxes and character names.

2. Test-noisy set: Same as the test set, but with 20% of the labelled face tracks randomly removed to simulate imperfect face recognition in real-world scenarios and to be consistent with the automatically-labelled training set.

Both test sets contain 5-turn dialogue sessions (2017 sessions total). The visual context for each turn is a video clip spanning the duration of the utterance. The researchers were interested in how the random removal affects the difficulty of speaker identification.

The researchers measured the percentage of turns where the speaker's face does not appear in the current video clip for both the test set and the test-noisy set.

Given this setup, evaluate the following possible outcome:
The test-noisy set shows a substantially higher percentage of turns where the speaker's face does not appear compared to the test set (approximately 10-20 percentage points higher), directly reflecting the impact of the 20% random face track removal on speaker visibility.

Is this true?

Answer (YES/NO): YES